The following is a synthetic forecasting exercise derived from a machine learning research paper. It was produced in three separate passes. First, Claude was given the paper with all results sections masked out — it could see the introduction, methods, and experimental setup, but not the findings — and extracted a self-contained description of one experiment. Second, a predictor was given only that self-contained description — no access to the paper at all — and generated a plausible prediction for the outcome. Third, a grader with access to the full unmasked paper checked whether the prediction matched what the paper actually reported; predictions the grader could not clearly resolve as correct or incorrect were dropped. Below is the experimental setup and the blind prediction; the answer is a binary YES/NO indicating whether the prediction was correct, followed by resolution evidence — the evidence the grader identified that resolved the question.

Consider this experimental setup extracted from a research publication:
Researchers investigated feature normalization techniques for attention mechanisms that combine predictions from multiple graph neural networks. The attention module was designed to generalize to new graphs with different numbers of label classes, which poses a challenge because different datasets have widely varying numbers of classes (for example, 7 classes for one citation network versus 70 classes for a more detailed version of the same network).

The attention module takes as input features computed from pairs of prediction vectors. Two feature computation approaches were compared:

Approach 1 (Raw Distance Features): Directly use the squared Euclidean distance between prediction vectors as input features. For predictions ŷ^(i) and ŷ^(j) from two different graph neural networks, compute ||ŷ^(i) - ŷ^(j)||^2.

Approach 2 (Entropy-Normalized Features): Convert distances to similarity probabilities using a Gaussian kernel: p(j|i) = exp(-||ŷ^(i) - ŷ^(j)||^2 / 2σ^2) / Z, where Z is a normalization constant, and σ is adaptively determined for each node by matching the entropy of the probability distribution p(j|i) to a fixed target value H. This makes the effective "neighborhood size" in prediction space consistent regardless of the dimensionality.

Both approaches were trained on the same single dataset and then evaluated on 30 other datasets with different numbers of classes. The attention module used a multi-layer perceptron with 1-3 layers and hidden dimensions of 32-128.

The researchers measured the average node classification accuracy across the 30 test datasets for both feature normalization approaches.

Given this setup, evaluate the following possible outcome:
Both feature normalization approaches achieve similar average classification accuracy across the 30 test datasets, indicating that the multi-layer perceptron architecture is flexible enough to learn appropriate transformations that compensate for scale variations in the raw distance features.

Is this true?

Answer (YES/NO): NO